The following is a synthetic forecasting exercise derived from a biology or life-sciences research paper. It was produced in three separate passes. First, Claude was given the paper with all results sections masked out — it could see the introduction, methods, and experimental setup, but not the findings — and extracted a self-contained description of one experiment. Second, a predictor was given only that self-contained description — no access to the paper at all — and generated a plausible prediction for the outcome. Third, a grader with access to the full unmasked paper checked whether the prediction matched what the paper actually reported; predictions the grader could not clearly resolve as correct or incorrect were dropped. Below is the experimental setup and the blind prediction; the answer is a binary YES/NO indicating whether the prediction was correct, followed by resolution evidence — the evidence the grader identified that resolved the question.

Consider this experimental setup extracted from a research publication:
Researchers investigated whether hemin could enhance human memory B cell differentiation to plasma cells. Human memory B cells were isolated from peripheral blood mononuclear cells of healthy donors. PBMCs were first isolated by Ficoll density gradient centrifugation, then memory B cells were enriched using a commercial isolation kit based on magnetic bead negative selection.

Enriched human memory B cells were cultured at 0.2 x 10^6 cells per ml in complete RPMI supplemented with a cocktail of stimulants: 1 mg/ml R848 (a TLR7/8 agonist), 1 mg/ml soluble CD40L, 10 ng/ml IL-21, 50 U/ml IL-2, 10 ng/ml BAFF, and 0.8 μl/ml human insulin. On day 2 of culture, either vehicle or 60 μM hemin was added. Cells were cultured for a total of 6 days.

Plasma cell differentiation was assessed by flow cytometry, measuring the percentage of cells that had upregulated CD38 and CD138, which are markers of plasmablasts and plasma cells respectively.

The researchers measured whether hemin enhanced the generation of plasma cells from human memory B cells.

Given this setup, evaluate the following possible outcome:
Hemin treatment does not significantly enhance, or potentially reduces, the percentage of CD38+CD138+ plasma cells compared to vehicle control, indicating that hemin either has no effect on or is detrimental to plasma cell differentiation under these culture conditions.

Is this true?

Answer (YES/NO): NO